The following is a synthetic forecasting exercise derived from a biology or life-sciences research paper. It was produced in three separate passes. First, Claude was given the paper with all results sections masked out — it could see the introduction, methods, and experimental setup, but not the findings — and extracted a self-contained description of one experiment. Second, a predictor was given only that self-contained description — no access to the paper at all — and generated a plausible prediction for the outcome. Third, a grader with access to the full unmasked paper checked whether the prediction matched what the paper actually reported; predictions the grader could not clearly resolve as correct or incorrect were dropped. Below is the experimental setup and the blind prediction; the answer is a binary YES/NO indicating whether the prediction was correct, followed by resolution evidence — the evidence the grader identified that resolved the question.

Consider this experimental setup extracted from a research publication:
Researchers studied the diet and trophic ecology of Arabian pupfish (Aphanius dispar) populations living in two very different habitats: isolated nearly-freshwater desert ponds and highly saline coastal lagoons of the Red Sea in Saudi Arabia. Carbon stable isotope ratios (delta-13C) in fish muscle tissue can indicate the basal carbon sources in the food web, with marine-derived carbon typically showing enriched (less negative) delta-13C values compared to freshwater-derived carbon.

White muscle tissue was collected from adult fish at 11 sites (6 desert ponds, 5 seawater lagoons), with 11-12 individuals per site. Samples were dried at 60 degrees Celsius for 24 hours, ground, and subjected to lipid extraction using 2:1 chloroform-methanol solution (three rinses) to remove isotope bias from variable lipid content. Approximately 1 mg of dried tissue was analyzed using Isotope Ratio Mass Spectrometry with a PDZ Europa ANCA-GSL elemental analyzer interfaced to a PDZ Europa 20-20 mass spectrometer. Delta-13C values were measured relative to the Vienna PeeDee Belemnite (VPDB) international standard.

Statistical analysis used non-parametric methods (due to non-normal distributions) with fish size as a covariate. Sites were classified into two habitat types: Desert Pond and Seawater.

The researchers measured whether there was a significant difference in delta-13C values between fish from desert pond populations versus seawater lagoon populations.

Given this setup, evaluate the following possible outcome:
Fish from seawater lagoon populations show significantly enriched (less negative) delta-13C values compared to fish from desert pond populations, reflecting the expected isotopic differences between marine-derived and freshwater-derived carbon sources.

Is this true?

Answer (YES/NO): YES